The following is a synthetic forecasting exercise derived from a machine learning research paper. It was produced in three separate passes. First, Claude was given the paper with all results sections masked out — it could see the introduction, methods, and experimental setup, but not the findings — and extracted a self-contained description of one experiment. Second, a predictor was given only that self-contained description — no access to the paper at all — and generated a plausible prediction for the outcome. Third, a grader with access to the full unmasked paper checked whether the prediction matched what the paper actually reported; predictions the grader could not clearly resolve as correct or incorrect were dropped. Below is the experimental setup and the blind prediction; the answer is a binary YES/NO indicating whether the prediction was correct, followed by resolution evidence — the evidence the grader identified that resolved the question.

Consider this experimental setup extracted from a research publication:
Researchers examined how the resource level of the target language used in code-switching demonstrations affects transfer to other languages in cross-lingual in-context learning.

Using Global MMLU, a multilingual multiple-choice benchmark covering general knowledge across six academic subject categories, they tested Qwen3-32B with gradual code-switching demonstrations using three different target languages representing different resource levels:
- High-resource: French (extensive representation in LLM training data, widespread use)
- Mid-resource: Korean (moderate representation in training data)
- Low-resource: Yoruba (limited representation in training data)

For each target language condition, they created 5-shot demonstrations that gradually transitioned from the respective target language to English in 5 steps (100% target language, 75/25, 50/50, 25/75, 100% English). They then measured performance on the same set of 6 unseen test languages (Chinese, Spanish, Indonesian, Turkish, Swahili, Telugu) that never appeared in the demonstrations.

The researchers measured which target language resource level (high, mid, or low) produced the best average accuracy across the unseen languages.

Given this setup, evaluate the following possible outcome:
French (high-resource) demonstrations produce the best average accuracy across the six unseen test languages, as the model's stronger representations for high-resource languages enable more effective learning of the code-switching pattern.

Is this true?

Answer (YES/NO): NO